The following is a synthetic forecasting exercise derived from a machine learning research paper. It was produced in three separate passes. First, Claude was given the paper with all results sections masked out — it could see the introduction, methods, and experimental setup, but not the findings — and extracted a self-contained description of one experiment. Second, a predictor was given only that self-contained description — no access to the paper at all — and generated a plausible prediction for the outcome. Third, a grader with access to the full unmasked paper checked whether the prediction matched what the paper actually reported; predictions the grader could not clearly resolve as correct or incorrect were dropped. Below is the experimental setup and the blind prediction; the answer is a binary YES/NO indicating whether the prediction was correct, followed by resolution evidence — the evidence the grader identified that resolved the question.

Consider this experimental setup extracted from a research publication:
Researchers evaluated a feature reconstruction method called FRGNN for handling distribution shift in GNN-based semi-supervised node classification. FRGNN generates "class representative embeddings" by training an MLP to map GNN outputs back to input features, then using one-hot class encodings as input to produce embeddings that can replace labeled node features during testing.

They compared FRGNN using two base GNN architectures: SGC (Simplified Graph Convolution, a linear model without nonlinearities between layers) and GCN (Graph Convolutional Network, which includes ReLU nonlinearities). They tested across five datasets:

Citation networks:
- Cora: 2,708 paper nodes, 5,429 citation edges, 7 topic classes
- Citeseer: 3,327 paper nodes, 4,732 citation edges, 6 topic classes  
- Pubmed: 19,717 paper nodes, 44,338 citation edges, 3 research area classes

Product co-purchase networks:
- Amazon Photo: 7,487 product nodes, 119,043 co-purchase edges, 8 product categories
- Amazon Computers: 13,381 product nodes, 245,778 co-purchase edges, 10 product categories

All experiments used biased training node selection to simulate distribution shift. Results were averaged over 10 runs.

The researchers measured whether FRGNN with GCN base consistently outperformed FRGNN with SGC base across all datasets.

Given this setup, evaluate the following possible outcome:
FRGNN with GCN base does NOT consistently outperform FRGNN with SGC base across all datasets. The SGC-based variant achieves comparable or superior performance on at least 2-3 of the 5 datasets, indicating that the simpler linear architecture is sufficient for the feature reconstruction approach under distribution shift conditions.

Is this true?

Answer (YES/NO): NO